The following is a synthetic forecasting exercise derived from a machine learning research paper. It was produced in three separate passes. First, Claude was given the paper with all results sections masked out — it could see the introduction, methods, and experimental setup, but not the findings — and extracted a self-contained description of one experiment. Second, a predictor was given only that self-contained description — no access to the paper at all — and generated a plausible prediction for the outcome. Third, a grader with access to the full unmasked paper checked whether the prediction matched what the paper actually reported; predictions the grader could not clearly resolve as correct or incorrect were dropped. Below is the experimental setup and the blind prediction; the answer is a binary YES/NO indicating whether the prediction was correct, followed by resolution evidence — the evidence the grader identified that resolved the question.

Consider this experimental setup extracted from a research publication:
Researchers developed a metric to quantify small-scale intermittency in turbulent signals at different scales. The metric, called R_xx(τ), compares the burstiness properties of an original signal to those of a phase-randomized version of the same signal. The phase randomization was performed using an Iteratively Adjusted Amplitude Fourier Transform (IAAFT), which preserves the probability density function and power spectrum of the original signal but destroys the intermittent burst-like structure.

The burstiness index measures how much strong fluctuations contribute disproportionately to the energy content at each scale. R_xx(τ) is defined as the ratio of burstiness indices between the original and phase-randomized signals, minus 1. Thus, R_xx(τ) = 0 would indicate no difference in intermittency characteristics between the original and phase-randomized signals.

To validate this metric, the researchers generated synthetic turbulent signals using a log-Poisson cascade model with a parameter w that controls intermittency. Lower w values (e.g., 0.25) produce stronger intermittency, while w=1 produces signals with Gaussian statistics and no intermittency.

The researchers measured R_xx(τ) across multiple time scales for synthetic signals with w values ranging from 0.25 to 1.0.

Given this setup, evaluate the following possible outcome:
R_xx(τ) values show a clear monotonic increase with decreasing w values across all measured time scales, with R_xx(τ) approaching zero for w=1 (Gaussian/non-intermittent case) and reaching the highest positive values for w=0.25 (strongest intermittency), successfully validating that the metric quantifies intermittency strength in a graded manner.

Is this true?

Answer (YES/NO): YES